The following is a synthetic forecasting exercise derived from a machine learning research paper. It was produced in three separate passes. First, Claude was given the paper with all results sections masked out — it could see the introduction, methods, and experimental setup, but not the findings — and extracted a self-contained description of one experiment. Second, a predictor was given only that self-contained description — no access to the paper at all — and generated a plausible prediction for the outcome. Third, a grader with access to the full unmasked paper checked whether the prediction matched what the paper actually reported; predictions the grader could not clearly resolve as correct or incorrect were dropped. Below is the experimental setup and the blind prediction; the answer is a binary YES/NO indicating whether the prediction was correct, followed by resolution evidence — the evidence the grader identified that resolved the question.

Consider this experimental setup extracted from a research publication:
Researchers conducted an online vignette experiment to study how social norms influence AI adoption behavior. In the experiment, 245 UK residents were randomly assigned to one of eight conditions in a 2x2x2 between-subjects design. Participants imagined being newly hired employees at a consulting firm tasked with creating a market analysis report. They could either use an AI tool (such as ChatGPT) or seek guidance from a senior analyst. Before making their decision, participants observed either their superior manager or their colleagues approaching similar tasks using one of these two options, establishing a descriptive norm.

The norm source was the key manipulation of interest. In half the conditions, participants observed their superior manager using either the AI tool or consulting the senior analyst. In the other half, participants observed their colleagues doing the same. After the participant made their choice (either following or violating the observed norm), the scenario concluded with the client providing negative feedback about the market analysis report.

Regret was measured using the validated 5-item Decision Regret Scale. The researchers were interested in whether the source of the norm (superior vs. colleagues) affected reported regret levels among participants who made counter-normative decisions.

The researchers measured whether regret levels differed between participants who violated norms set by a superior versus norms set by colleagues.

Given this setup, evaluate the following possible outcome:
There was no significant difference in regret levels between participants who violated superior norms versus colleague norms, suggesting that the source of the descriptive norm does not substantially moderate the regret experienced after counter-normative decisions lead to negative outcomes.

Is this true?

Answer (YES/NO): YES